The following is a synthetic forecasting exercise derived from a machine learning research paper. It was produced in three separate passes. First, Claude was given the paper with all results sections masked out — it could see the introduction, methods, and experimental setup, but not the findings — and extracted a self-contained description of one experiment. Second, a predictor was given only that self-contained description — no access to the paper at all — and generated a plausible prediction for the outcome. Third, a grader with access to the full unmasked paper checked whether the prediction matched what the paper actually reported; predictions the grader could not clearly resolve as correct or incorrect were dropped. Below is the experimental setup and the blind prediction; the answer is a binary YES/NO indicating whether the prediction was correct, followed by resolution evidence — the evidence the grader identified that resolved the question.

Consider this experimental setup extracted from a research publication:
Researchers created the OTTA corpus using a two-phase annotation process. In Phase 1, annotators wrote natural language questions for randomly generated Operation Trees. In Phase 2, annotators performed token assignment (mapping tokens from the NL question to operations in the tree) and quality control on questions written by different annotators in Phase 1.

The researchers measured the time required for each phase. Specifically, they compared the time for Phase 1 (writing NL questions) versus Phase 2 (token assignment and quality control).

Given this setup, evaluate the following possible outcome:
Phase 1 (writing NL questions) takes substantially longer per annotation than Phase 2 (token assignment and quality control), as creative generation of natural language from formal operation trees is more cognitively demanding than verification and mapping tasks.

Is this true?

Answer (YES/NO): NO